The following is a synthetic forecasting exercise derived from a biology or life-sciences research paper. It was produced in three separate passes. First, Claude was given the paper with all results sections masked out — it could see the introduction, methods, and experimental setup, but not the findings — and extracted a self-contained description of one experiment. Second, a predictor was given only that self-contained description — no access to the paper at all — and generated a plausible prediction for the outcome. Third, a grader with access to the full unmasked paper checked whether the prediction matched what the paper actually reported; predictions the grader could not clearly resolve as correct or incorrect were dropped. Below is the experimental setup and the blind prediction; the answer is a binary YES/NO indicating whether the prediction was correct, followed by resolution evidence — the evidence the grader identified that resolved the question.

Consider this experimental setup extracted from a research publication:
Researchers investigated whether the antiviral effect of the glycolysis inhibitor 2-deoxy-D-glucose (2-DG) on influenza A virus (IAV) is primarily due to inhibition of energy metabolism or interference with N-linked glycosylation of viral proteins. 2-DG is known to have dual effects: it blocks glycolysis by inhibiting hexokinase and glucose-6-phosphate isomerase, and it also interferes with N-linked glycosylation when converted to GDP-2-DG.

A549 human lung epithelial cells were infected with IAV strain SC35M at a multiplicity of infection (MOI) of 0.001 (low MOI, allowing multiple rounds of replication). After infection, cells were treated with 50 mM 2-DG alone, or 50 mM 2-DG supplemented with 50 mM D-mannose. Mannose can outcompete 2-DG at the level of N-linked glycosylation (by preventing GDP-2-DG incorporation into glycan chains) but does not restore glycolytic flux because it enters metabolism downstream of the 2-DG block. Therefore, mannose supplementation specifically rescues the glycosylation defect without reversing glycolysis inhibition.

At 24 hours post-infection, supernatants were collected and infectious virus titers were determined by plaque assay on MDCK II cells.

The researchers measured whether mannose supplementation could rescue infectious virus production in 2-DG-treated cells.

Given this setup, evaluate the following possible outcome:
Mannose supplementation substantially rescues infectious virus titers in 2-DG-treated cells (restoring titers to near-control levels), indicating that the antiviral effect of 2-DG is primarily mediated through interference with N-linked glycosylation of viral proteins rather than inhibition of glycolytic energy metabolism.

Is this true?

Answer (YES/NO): NO